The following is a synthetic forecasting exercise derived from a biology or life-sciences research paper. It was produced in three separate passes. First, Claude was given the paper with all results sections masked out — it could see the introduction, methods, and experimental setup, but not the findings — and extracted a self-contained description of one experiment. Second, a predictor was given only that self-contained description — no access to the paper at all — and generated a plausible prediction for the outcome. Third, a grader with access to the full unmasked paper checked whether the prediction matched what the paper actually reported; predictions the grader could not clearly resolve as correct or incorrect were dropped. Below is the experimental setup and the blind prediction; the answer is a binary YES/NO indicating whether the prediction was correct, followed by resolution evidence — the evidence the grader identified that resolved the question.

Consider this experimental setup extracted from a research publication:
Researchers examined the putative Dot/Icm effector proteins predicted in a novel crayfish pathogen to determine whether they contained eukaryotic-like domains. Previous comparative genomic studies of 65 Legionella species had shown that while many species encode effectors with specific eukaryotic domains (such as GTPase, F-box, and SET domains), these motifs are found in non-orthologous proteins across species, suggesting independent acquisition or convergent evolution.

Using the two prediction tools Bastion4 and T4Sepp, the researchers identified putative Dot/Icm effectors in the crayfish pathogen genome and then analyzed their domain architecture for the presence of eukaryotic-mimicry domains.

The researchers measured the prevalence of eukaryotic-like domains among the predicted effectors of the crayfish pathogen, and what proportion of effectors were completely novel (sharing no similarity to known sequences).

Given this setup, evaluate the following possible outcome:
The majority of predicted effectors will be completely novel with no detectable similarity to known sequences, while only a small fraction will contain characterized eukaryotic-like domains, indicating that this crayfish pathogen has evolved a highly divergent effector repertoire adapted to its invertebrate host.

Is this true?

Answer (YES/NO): NO